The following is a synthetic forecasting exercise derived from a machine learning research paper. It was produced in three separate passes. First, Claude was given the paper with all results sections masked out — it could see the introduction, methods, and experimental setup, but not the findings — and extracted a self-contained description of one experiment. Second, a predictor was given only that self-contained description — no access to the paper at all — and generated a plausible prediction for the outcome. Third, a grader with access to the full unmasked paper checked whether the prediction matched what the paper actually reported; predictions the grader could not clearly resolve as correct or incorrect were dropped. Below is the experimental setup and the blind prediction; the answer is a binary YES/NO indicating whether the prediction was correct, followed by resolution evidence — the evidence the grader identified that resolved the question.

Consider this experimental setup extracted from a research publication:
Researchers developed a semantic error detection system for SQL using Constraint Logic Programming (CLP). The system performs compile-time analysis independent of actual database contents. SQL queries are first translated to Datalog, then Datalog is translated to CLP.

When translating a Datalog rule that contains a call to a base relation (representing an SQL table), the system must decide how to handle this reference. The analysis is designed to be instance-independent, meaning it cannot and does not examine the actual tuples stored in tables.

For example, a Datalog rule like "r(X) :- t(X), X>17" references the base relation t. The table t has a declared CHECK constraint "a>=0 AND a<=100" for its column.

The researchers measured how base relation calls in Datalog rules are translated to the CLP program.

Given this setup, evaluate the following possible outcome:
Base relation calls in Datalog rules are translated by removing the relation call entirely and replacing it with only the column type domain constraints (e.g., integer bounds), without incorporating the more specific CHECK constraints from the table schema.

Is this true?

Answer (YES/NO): NO